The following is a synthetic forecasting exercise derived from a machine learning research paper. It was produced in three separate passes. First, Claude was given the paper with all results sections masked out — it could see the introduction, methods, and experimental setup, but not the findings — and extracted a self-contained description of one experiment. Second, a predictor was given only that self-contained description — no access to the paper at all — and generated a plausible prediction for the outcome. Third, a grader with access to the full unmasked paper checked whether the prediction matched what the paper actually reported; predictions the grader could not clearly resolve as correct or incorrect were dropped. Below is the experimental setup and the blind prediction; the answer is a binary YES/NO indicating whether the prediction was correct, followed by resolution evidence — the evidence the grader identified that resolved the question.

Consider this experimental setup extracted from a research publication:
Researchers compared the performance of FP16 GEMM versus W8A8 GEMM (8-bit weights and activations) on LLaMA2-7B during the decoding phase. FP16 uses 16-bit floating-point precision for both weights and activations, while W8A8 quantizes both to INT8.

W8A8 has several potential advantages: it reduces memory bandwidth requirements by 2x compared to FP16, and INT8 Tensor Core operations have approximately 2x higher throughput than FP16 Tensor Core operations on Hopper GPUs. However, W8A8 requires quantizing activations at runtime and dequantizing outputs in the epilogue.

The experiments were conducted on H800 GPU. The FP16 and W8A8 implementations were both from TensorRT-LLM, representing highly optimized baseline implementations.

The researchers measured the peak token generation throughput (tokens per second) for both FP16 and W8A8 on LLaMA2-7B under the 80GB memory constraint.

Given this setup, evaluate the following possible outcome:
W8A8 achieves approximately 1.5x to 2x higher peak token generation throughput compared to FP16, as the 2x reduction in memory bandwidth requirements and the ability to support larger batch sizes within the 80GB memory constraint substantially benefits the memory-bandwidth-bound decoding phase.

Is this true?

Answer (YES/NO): NO